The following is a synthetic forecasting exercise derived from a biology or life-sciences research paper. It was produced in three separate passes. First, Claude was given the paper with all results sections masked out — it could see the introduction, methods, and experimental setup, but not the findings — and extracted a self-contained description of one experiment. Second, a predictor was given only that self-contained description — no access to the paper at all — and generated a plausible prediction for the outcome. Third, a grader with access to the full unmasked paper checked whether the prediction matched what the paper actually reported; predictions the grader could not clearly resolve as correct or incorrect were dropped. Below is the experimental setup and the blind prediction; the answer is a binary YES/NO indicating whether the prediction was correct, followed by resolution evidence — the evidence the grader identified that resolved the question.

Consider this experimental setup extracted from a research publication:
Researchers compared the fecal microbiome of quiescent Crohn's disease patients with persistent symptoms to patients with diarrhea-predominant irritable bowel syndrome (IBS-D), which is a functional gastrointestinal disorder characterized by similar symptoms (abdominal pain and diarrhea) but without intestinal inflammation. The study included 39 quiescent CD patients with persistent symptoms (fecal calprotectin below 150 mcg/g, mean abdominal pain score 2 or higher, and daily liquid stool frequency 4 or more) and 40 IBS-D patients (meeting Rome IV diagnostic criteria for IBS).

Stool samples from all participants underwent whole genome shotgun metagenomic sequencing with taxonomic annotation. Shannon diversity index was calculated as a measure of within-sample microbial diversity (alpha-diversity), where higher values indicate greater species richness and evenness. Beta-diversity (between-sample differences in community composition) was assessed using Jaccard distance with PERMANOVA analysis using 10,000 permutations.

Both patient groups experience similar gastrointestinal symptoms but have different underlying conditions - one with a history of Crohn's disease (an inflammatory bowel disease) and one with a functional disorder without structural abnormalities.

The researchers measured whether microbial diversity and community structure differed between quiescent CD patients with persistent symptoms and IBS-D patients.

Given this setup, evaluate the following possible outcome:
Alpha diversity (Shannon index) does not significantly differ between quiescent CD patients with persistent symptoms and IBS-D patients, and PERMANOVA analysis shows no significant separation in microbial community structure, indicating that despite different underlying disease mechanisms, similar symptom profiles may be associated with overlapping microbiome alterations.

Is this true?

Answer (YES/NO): NO